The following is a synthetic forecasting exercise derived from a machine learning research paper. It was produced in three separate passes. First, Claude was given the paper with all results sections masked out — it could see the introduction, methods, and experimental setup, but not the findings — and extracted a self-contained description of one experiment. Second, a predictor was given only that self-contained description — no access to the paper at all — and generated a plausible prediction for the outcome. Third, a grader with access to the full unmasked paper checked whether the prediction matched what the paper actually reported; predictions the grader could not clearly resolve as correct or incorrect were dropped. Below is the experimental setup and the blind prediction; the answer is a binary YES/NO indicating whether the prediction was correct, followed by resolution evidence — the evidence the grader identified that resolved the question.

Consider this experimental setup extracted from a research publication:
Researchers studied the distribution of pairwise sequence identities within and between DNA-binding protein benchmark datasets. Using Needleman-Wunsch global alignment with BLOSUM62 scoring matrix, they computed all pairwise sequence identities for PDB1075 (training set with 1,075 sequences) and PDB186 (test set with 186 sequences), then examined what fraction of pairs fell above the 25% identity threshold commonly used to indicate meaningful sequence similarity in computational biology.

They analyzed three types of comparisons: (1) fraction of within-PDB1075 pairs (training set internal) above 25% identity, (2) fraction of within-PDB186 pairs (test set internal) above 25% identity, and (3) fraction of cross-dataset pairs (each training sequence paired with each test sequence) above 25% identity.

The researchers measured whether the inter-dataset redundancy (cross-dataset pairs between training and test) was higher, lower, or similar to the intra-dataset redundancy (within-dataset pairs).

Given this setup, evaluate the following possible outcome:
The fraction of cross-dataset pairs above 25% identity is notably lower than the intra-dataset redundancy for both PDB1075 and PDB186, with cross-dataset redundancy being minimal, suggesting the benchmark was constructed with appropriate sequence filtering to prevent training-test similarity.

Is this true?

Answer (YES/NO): NO